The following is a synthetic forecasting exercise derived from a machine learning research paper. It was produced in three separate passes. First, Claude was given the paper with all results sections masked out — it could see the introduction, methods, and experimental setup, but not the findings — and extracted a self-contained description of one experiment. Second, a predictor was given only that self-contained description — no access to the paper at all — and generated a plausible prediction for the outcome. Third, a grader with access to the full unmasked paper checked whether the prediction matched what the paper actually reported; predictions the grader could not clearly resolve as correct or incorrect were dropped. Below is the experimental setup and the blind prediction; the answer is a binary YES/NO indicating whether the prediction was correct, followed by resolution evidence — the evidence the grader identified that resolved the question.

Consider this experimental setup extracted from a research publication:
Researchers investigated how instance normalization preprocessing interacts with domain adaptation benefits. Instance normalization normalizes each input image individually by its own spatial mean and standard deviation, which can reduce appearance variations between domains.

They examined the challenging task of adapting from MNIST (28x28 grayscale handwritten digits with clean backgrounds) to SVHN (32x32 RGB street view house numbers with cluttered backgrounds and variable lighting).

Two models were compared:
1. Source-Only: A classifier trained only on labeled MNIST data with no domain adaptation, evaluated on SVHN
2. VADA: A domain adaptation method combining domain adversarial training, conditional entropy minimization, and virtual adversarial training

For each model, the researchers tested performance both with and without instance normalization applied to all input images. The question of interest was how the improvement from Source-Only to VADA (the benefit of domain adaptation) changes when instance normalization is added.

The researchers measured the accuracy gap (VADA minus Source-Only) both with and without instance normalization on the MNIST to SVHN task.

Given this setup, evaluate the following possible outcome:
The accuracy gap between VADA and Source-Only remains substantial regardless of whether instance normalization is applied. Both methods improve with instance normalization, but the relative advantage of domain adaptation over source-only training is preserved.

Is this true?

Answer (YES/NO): YES